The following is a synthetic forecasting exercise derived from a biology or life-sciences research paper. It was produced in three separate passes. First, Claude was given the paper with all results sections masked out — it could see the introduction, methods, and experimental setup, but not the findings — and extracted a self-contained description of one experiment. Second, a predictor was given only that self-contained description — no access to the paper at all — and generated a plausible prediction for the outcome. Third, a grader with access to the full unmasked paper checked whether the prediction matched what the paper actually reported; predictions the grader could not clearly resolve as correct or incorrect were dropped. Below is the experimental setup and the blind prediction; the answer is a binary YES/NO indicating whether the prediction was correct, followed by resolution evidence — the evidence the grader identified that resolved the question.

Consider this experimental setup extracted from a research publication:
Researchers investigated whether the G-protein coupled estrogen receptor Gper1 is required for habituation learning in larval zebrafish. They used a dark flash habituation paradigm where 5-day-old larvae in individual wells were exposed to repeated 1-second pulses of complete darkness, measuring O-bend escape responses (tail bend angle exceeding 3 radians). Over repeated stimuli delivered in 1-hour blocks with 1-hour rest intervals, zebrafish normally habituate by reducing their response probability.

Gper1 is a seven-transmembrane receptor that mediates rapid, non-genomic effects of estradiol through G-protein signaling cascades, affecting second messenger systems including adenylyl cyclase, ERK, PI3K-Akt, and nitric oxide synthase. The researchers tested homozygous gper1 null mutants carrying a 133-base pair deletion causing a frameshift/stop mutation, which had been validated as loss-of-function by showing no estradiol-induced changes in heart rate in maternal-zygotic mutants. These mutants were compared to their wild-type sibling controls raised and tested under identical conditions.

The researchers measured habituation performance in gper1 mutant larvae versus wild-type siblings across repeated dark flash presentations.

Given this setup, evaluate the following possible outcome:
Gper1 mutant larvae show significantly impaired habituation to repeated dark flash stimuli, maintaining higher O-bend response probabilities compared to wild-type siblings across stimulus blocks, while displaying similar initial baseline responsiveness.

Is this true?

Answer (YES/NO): NO